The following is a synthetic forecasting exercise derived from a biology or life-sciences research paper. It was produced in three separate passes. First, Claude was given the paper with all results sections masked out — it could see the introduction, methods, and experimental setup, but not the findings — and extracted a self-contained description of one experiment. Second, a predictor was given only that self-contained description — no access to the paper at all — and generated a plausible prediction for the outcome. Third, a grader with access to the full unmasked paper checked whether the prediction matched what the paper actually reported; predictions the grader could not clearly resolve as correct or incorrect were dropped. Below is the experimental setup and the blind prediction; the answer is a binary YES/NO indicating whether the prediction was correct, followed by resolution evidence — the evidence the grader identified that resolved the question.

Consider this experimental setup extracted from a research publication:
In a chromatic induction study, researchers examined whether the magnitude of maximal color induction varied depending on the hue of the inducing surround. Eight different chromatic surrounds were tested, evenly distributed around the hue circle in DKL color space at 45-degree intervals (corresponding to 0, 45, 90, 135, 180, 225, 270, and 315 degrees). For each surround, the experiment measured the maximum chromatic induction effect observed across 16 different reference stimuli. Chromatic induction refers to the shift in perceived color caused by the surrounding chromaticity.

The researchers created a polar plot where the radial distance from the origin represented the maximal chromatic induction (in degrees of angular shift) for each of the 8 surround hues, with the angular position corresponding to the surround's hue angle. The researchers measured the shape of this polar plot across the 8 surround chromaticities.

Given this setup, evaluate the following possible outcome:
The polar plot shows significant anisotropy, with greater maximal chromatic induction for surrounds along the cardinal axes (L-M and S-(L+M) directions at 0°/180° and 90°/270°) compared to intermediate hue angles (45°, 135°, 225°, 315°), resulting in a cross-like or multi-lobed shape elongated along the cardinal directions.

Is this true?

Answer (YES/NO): NO